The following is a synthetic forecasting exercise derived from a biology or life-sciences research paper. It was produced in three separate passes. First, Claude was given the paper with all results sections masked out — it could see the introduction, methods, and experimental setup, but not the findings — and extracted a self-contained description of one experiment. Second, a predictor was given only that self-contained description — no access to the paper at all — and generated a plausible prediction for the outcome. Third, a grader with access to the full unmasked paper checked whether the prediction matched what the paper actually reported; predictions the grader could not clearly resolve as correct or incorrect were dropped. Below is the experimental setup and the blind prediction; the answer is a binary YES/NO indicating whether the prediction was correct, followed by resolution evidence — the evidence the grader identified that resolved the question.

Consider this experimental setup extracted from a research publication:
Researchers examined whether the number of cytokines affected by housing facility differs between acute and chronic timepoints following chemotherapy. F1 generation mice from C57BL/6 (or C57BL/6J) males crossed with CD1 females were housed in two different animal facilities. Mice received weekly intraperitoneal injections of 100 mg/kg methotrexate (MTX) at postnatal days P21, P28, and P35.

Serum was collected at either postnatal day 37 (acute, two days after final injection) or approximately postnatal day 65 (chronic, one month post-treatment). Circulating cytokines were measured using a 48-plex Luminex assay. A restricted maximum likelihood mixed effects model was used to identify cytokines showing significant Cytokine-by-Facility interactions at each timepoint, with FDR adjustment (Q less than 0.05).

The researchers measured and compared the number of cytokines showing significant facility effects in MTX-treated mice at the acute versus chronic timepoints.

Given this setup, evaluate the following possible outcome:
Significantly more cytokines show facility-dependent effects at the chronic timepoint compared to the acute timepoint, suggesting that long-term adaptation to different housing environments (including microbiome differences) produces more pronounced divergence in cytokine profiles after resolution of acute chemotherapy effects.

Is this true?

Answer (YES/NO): NO